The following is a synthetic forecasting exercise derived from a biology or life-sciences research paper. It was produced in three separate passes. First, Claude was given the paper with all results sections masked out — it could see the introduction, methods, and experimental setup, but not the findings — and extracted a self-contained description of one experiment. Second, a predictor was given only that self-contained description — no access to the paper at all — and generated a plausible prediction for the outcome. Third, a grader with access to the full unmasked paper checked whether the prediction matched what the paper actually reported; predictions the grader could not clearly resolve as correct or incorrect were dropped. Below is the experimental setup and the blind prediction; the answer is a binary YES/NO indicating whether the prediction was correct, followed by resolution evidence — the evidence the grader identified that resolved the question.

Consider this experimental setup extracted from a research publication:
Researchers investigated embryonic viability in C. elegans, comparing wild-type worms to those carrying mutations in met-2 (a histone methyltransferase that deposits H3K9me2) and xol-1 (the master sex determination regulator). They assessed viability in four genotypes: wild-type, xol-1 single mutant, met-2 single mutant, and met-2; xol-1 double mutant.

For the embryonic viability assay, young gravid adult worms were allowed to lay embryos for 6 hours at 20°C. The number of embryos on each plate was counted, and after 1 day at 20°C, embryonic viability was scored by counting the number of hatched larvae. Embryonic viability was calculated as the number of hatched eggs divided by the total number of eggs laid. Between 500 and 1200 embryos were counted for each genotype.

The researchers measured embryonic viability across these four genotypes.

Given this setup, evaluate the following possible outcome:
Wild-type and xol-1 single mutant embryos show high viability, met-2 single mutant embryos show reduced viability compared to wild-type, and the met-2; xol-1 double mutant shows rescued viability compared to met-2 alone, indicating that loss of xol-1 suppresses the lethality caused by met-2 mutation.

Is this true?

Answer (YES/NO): NO